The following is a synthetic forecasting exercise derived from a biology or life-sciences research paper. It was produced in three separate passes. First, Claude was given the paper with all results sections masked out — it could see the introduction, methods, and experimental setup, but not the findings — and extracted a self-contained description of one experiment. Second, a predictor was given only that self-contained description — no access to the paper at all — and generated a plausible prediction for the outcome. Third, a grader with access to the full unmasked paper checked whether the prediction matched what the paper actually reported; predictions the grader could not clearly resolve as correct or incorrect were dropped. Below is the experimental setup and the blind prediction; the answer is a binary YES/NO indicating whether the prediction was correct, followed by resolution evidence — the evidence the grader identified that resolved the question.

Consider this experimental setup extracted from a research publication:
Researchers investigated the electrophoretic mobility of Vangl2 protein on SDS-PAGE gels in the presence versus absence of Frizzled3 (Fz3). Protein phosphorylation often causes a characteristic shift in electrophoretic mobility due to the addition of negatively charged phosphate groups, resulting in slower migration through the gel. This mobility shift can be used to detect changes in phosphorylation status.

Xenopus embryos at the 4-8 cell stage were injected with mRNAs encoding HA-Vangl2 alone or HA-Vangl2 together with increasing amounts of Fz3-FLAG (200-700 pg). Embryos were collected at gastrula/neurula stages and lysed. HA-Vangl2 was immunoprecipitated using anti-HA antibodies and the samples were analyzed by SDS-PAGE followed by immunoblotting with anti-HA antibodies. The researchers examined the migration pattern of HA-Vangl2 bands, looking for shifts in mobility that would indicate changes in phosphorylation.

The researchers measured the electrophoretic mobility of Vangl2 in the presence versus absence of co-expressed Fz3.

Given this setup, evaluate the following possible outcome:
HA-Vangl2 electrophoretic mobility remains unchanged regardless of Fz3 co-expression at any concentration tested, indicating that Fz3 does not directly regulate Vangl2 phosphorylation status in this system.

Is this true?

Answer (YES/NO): NO